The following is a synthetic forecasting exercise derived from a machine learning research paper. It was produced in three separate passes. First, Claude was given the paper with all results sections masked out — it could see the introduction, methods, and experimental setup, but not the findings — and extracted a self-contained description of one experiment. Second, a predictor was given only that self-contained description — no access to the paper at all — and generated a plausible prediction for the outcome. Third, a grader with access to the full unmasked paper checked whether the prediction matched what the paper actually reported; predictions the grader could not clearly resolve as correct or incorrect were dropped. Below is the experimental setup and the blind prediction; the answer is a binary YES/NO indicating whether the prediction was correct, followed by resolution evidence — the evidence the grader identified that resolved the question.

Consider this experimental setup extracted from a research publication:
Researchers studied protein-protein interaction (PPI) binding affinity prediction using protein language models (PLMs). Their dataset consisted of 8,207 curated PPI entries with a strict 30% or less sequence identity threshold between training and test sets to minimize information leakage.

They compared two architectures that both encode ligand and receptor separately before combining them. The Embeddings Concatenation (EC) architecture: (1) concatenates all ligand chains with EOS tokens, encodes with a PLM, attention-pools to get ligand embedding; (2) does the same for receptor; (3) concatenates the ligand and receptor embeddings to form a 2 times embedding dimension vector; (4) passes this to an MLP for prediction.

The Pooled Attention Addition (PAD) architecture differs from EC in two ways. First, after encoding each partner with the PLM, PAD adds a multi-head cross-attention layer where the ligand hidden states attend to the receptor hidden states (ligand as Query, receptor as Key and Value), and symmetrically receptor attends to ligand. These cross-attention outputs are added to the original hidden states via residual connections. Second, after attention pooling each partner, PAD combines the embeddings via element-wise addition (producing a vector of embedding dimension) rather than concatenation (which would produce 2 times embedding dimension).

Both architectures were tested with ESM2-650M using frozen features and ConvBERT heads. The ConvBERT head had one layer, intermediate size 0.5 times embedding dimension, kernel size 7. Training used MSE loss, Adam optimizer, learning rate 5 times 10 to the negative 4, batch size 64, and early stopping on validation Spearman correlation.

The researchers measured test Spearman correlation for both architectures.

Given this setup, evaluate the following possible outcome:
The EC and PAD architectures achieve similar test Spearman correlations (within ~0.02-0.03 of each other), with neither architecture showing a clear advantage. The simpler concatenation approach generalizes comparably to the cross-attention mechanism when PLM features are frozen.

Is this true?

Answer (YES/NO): NO